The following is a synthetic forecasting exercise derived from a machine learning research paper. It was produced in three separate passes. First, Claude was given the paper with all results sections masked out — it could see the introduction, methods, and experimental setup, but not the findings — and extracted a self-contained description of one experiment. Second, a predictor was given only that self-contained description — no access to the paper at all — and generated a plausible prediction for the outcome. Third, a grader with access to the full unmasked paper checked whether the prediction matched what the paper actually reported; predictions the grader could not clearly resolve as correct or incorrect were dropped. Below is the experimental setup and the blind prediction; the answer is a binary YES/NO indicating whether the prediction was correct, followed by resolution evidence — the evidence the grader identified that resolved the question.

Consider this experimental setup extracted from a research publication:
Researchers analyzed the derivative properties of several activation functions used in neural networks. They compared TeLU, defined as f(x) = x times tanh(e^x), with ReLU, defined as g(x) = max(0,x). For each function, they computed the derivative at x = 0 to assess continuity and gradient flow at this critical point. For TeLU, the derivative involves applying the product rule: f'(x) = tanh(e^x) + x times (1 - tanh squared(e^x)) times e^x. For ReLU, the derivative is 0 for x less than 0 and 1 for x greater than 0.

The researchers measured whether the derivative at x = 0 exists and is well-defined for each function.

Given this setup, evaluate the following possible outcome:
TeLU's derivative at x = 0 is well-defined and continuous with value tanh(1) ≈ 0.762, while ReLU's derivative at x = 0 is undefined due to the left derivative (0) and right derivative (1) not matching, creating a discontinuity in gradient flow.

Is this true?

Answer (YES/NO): YES